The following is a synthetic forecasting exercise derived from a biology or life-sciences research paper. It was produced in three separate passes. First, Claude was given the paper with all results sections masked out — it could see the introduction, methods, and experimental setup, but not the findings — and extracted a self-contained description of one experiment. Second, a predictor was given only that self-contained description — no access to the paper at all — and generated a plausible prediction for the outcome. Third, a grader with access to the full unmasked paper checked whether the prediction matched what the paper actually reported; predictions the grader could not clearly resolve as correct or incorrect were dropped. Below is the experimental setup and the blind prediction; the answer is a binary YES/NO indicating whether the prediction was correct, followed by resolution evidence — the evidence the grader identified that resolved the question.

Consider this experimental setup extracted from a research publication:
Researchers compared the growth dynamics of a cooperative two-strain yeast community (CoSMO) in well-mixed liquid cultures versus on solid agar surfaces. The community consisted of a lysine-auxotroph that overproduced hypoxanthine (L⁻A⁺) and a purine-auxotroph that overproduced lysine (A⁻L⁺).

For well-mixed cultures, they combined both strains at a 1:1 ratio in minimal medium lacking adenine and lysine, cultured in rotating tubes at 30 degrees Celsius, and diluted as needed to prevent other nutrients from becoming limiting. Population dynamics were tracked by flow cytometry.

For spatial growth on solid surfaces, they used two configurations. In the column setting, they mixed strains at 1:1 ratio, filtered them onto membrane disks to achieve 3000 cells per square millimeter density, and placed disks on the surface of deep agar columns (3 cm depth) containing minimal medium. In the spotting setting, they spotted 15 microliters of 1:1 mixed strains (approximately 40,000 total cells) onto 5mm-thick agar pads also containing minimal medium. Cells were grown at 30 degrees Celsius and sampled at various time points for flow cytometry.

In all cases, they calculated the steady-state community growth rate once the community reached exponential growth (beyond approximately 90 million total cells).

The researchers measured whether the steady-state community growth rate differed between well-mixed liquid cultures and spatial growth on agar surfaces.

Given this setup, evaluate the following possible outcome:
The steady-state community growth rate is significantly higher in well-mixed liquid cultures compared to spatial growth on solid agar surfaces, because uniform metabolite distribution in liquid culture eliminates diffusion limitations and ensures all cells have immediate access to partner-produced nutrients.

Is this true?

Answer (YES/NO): NO